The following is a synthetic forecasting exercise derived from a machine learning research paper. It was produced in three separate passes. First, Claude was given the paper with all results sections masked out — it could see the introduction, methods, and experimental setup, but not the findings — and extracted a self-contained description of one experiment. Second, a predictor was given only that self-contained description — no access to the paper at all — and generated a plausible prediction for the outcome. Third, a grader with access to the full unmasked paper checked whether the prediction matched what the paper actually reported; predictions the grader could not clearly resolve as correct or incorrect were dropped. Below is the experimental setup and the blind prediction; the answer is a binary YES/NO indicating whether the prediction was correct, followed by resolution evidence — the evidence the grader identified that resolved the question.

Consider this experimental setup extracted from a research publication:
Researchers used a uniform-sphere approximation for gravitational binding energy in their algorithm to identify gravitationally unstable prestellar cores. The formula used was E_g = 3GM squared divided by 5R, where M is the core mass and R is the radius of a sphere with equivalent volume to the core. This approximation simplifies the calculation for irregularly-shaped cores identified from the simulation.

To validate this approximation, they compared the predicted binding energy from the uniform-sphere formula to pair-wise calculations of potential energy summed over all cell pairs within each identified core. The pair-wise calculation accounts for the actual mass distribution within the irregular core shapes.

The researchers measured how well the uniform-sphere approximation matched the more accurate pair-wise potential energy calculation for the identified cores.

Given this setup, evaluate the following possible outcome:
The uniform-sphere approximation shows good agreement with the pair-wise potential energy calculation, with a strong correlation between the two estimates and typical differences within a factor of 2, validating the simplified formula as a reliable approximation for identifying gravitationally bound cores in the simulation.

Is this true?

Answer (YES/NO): NO